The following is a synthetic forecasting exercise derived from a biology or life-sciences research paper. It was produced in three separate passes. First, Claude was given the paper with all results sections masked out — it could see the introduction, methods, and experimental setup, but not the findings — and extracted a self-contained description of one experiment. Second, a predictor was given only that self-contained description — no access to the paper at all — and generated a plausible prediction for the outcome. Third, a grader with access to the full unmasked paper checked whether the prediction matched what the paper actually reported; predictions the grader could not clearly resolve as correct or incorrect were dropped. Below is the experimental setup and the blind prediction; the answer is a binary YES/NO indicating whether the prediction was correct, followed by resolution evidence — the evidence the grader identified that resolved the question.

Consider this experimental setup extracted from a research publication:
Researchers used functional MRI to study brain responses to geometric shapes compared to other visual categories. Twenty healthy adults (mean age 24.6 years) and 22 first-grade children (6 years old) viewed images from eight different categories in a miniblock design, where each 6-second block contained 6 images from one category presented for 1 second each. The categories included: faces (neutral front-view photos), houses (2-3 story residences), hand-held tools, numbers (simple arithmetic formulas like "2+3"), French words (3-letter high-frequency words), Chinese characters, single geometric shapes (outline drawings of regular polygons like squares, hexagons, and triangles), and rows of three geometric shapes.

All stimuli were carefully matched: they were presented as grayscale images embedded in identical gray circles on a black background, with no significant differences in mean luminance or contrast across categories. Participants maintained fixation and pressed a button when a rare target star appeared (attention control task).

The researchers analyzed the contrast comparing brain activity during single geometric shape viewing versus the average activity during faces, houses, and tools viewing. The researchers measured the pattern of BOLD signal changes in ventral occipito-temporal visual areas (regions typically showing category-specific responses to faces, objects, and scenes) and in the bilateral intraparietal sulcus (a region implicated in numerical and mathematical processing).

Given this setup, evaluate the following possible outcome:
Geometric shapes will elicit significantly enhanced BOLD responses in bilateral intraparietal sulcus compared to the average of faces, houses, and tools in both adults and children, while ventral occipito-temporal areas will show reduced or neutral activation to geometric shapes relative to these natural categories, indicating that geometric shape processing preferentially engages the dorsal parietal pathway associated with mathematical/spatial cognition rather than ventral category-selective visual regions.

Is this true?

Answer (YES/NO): NO